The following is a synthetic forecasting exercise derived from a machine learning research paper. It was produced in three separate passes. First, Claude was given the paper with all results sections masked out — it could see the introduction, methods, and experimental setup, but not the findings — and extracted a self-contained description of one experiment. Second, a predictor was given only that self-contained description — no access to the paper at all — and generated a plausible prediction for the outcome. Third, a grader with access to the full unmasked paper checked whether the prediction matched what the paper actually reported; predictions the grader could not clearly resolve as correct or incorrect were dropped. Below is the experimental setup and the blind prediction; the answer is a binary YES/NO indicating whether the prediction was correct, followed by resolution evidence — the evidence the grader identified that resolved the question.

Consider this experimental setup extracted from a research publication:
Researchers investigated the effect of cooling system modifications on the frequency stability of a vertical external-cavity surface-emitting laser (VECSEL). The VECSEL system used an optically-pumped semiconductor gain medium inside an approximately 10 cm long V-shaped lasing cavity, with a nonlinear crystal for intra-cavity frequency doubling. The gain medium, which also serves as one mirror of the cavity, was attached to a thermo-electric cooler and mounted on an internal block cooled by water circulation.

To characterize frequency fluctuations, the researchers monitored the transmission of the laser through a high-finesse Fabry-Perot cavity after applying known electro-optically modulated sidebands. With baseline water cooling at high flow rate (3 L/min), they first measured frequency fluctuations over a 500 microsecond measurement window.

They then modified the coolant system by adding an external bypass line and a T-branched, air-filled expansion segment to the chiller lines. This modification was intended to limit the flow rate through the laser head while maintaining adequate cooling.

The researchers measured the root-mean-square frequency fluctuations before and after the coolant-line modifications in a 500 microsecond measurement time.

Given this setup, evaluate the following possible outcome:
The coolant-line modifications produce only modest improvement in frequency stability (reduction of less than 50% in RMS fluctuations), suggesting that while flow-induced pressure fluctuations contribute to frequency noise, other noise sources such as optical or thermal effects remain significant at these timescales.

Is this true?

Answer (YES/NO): NO